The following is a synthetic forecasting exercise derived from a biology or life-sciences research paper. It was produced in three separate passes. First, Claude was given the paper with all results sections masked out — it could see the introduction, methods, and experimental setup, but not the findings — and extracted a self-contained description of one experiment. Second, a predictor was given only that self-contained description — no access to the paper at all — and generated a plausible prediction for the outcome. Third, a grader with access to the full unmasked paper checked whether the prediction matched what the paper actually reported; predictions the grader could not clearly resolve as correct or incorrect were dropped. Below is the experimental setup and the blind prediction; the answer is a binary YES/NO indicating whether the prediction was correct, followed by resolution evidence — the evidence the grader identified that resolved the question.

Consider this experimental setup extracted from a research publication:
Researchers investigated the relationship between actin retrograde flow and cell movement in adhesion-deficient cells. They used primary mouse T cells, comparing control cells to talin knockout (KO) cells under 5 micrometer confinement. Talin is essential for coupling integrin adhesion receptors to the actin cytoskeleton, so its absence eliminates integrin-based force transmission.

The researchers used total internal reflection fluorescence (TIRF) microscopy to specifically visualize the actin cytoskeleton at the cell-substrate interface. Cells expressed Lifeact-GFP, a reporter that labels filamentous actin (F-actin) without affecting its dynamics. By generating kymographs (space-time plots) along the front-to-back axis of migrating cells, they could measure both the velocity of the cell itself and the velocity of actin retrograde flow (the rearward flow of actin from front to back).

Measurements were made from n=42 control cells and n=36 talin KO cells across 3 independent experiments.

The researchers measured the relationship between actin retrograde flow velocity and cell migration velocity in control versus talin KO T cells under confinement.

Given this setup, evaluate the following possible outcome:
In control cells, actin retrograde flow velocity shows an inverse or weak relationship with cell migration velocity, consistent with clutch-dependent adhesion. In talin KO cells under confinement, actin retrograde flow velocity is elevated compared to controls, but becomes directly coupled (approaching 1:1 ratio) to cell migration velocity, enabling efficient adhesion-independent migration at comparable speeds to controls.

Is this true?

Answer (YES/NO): NO